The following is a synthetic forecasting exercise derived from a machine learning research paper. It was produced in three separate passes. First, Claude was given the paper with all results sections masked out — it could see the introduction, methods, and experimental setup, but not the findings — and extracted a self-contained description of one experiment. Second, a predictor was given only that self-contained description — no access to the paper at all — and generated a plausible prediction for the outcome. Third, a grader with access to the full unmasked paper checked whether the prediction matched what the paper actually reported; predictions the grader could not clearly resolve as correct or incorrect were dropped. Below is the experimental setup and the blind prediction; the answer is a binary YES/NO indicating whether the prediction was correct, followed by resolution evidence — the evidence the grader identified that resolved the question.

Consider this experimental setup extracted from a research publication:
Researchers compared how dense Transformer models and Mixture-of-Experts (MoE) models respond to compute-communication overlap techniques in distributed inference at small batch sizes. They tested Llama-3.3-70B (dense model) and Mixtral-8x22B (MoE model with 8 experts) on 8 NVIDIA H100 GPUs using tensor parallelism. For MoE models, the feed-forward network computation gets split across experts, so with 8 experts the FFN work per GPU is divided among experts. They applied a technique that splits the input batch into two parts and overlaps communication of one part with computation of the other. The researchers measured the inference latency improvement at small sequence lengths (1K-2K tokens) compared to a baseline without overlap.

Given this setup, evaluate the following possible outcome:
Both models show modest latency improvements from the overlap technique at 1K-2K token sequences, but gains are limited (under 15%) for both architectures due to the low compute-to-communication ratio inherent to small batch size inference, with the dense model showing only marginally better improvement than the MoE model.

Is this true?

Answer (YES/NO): NO